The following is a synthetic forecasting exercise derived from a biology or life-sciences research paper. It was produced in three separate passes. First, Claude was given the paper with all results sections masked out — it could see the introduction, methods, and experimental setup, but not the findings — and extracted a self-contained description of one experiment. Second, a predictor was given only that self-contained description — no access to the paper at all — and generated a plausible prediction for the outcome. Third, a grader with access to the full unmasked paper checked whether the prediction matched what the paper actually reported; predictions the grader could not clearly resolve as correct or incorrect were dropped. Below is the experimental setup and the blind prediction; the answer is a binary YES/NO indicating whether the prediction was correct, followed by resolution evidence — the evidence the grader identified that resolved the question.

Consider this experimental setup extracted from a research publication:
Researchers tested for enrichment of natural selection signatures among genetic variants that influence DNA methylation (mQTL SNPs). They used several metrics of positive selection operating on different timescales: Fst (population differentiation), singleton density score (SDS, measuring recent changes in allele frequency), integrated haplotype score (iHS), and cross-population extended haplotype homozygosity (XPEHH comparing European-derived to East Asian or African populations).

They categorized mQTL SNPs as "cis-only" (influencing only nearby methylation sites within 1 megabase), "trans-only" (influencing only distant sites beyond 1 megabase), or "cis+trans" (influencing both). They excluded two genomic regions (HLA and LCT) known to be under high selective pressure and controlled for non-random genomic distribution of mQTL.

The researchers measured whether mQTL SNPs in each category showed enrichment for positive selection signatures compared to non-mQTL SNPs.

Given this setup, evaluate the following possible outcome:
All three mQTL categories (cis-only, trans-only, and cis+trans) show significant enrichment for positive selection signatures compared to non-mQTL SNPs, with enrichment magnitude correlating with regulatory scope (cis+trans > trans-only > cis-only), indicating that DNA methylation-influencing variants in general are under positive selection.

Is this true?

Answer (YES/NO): NO